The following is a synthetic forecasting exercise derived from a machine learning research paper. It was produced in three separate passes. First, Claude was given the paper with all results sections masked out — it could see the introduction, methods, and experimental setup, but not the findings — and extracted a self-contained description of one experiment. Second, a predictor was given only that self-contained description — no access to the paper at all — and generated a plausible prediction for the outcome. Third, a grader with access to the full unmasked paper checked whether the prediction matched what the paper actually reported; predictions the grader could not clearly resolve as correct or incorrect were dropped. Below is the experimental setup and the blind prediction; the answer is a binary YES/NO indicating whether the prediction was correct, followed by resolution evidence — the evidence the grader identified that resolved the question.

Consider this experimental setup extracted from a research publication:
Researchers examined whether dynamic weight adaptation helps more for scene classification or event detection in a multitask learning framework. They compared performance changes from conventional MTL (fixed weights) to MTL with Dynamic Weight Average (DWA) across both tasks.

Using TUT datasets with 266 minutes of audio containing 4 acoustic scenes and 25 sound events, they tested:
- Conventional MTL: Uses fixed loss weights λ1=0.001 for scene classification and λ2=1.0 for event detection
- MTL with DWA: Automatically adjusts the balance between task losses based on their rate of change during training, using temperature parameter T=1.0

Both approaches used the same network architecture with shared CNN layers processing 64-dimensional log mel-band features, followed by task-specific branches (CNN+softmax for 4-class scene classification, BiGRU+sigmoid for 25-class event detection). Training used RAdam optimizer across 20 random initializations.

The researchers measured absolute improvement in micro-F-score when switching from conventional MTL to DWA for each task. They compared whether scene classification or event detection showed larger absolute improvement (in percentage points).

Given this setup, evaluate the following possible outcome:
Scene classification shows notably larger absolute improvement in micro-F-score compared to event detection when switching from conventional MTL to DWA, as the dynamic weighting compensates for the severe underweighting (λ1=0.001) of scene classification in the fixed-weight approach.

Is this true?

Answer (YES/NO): YES